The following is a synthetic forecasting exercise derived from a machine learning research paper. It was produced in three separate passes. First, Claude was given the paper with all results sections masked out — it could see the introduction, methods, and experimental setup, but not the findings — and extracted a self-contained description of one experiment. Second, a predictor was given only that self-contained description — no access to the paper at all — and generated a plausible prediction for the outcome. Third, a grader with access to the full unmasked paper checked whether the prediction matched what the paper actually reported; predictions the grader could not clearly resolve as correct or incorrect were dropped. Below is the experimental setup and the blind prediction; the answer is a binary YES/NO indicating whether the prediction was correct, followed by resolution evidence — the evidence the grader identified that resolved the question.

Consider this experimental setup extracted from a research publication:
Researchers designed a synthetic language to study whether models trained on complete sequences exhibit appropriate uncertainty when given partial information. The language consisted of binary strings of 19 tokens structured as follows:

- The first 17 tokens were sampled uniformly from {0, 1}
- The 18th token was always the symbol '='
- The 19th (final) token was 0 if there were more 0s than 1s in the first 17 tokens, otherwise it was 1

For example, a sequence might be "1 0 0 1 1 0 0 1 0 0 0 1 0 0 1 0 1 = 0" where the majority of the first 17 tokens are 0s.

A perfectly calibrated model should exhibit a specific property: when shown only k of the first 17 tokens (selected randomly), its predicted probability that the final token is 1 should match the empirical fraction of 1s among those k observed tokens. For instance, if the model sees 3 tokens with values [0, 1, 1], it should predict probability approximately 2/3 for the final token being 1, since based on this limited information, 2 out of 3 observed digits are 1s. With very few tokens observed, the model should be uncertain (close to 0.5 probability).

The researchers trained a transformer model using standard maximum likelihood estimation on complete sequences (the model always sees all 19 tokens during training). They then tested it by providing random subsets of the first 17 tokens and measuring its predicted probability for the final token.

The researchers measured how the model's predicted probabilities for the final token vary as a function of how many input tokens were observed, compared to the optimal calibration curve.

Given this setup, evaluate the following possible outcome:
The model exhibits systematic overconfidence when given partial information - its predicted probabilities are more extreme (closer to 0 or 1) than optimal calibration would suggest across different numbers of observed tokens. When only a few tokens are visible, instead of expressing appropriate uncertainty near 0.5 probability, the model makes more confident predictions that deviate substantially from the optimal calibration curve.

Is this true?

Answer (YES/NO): YES